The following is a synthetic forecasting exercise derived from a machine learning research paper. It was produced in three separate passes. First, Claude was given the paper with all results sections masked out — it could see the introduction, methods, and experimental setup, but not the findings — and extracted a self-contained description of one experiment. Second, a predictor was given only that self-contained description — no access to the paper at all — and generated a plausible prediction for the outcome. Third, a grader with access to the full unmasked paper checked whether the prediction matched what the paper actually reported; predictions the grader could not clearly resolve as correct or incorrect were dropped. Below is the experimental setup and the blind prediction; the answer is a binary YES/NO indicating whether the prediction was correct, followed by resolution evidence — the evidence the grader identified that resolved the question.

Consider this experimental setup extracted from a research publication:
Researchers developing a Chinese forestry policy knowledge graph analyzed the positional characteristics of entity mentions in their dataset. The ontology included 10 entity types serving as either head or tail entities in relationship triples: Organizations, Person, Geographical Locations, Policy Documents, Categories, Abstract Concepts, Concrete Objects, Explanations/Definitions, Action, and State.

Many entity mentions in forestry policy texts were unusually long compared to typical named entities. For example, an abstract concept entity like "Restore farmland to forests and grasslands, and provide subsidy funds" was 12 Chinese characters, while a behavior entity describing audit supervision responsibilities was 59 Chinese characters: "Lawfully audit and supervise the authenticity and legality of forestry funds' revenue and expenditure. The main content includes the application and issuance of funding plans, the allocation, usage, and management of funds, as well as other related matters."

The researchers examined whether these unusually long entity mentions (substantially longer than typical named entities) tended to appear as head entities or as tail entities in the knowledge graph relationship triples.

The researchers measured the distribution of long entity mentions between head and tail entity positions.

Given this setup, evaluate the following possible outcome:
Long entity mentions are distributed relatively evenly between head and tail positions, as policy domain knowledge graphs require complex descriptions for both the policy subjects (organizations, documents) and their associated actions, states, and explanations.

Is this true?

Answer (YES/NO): NO